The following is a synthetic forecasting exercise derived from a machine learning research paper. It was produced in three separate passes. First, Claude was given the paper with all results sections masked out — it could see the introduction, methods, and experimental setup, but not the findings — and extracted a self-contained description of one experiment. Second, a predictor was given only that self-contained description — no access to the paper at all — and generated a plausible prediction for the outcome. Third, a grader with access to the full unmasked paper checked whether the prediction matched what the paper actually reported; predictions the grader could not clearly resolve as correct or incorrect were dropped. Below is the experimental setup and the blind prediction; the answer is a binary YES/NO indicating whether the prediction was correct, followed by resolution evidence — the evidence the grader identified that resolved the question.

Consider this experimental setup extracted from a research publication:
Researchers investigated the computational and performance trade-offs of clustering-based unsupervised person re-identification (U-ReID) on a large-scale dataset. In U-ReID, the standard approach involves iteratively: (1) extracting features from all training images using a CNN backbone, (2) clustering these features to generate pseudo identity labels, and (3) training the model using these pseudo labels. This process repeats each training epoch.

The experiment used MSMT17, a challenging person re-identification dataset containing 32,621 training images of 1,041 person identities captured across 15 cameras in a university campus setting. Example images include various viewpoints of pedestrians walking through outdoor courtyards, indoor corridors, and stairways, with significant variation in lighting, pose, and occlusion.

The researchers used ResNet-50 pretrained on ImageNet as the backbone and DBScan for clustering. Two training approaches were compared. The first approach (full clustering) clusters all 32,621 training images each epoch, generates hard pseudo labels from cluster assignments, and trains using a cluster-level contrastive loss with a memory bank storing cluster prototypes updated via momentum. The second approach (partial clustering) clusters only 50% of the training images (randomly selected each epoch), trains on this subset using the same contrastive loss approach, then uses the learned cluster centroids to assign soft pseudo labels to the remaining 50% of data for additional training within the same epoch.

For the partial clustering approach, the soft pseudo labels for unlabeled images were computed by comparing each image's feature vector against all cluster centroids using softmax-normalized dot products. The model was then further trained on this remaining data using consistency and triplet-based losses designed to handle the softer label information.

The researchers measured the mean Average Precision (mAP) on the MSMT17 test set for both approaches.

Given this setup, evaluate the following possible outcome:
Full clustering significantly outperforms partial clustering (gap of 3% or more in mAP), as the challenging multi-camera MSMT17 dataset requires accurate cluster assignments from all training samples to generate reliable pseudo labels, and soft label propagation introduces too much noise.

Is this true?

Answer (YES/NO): NO